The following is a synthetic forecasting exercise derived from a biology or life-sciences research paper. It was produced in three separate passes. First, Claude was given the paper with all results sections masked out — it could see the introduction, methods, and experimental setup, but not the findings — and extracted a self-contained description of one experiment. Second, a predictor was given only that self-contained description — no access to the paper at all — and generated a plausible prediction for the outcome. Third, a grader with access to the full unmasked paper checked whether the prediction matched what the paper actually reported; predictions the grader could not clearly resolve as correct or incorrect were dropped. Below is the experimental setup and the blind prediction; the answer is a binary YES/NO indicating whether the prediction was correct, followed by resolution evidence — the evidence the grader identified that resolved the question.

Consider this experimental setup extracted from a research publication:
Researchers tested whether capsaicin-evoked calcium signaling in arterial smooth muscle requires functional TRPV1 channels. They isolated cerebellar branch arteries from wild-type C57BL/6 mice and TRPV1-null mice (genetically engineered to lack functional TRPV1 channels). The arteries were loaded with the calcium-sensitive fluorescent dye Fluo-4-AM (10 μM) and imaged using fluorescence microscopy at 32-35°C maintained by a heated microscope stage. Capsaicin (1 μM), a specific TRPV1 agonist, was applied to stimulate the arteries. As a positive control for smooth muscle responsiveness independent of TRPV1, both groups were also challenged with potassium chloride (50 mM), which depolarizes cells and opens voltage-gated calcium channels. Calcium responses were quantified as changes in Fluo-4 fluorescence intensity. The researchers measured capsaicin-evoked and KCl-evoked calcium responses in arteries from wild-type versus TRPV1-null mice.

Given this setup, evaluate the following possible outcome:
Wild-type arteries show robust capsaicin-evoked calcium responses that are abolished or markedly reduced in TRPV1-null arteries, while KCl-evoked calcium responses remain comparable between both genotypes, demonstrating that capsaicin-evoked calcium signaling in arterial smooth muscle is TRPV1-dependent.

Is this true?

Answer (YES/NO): YES